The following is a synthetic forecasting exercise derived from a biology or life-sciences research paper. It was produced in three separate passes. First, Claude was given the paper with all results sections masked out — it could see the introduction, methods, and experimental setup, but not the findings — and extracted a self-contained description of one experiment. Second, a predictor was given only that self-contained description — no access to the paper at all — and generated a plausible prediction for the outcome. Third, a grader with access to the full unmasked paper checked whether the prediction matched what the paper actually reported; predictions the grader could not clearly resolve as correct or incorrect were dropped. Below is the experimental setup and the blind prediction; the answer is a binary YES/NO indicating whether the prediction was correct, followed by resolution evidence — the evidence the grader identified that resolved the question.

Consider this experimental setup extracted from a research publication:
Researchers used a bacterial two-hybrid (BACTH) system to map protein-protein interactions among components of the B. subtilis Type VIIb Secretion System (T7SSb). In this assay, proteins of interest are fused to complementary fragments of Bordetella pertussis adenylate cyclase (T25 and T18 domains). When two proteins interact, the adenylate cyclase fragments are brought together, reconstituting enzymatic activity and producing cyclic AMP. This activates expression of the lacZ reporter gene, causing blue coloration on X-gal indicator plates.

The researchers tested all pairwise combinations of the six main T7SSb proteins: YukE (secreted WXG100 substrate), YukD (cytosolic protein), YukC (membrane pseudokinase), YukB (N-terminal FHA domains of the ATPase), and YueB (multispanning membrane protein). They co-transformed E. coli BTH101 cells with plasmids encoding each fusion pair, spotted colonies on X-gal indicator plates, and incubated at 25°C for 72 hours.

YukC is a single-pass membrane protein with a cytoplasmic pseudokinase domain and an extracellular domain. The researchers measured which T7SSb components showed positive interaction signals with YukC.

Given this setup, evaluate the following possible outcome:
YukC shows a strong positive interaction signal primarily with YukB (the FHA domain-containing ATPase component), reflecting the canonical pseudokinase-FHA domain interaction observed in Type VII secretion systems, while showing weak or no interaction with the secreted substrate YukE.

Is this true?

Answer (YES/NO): NO